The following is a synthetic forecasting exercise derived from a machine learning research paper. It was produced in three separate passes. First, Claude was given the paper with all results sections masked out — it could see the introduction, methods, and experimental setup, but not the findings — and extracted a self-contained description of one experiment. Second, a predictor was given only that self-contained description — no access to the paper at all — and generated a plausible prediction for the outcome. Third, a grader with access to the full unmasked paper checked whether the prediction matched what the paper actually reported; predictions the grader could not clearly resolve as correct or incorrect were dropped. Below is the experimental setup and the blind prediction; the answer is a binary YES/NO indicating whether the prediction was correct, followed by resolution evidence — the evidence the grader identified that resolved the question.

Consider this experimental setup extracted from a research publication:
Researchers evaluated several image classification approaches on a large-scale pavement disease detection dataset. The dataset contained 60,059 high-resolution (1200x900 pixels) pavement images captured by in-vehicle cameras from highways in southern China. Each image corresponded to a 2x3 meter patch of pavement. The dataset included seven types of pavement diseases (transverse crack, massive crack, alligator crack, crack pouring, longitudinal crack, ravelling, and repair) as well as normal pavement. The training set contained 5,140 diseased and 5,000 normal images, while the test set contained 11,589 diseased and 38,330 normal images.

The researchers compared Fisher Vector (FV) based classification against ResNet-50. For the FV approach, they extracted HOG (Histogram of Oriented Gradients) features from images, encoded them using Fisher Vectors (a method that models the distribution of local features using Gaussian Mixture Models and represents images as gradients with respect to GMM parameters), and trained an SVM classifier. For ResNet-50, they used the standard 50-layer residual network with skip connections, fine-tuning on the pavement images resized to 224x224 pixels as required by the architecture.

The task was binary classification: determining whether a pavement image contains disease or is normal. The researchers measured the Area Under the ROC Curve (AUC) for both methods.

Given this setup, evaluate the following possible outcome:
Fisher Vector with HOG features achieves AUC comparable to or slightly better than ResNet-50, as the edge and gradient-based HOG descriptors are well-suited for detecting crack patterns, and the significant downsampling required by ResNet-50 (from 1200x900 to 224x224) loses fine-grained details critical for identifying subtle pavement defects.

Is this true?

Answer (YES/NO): NO